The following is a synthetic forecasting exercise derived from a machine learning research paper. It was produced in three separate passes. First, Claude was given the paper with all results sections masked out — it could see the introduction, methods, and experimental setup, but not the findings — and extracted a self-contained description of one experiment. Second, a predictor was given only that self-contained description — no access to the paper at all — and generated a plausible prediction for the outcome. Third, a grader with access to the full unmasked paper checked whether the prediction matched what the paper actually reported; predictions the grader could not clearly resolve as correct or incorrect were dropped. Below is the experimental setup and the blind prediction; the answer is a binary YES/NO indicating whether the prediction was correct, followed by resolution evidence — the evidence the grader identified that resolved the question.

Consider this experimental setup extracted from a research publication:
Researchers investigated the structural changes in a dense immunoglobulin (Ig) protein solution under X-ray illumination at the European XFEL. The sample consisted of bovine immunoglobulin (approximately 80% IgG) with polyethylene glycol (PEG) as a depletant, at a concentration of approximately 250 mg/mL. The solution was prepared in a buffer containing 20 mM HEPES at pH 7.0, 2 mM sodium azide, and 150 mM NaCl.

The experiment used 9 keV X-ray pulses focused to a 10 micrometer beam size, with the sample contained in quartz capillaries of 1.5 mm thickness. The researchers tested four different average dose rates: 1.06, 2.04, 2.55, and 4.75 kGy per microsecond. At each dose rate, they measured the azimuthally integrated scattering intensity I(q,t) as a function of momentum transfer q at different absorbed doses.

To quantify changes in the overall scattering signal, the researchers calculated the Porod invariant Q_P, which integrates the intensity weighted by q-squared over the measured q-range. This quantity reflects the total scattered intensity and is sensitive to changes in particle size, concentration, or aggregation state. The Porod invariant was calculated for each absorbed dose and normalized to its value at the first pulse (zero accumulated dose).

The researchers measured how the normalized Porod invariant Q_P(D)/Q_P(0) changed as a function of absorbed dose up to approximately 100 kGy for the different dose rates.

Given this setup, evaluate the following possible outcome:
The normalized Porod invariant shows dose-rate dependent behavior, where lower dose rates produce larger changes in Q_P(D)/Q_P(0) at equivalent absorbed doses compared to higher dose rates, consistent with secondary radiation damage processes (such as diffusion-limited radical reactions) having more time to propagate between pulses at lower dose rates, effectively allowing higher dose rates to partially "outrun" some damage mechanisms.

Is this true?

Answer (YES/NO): NO